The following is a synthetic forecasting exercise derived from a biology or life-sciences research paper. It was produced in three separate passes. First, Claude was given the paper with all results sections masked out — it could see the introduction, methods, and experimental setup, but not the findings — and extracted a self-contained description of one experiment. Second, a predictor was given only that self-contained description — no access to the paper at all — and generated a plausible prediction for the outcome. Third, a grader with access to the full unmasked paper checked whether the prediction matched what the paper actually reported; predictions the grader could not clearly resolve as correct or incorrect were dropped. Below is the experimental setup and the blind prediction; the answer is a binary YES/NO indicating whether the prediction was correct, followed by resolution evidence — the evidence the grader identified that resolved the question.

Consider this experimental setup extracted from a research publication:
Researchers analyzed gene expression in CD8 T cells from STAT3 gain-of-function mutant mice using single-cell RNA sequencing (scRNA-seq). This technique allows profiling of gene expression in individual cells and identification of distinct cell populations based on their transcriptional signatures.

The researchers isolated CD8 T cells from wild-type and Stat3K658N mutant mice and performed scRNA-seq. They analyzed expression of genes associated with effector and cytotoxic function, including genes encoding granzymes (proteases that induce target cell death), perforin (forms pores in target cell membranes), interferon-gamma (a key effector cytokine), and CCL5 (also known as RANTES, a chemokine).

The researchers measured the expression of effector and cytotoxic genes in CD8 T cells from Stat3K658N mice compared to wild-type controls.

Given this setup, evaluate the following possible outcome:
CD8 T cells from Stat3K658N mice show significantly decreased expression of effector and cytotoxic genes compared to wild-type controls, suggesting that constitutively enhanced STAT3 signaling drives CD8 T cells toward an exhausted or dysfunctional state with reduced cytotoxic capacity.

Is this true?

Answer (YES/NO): NO